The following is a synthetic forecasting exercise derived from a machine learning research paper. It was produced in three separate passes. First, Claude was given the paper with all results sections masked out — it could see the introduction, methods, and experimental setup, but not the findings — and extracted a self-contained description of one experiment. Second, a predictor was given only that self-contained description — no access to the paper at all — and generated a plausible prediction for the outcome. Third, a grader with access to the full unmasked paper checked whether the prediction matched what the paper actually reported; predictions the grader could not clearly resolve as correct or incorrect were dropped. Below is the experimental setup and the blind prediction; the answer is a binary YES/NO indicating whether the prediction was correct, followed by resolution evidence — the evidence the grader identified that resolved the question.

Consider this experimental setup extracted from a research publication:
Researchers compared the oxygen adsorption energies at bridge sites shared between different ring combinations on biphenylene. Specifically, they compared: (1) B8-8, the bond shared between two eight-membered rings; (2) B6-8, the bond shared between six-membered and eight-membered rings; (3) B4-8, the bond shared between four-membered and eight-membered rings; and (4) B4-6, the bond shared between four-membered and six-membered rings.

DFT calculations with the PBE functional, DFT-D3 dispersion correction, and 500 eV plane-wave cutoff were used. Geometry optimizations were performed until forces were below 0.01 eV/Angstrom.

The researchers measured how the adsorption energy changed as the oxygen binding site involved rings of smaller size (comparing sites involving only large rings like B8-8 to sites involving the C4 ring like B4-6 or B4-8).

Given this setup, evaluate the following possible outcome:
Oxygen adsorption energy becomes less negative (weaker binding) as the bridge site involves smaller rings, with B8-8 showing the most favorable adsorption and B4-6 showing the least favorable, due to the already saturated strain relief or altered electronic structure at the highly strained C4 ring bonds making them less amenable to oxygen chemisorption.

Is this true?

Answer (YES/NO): NO